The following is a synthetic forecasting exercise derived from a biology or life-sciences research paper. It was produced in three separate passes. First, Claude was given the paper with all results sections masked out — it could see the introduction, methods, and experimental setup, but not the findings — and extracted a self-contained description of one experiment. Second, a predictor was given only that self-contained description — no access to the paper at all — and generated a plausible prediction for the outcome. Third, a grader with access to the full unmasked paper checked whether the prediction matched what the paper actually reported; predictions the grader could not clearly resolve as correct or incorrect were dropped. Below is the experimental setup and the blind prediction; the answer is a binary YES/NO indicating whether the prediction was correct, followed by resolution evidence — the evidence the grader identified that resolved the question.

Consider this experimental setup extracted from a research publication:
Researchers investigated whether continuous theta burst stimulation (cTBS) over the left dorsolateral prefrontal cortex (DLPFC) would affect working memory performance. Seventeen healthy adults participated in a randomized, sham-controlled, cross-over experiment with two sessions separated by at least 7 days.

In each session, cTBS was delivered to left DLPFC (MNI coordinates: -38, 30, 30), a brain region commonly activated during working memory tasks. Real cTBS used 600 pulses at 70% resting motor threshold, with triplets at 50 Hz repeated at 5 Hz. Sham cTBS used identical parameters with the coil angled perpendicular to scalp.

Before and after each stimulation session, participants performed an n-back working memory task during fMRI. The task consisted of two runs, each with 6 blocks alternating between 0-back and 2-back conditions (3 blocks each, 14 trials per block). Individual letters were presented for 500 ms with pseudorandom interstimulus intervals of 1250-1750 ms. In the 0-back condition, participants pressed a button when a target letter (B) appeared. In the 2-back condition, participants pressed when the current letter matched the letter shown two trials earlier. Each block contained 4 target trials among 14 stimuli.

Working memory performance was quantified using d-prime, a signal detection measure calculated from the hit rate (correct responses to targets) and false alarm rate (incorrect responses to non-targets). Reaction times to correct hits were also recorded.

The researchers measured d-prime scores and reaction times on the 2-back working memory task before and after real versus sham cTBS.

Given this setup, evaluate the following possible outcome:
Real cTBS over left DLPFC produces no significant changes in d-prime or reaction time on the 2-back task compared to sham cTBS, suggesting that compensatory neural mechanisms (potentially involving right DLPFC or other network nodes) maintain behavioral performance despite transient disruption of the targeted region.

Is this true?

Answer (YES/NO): NO